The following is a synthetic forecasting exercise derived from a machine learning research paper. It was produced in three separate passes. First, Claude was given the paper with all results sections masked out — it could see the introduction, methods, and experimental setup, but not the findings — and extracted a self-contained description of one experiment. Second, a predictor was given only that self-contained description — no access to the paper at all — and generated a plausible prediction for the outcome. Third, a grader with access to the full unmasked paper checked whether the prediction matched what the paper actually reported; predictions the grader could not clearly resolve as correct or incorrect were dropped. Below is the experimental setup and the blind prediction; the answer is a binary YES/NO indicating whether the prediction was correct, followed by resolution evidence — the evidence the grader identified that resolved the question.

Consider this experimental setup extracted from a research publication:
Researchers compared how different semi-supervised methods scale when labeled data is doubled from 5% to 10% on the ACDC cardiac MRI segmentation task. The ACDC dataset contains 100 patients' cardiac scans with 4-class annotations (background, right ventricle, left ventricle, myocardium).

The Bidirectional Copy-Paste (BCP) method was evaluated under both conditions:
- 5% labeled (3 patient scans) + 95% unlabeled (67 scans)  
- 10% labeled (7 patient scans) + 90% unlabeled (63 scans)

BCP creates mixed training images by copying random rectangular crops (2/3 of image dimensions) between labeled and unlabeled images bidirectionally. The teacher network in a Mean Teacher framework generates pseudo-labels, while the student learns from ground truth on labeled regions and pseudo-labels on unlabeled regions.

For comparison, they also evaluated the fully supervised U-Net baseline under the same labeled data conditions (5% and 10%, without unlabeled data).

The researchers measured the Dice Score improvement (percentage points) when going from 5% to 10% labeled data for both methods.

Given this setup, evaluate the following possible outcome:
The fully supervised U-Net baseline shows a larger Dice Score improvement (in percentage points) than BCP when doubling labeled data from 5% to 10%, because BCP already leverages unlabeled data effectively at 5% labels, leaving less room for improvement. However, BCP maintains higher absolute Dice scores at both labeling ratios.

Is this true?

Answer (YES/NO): YES